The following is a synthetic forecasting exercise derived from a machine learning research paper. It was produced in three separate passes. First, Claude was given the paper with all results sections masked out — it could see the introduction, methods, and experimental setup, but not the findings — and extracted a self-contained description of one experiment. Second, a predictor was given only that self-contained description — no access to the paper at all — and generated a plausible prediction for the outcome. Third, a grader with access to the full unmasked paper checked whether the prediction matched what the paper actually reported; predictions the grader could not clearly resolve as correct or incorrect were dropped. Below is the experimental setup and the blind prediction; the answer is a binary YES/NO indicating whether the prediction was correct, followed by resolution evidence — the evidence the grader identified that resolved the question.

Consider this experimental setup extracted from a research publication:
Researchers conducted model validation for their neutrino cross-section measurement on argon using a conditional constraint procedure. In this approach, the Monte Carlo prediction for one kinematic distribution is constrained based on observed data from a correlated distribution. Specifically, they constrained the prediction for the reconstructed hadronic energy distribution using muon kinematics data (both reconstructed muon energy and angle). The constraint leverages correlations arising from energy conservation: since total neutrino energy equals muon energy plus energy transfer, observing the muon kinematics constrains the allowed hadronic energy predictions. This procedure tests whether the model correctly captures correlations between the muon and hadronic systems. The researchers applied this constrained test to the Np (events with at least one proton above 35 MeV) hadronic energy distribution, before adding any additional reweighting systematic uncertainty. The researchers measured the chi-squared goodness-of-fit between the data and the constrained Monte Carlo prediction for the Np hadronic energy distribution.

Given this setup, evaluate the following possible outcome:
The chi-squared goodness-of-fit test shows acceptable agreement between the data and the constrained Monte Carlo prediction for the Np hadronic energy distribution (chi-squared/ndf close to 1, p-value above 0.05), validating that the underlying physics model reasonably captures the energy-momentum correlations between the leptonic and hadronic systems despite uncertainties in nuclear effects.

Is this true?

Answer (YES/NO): NO